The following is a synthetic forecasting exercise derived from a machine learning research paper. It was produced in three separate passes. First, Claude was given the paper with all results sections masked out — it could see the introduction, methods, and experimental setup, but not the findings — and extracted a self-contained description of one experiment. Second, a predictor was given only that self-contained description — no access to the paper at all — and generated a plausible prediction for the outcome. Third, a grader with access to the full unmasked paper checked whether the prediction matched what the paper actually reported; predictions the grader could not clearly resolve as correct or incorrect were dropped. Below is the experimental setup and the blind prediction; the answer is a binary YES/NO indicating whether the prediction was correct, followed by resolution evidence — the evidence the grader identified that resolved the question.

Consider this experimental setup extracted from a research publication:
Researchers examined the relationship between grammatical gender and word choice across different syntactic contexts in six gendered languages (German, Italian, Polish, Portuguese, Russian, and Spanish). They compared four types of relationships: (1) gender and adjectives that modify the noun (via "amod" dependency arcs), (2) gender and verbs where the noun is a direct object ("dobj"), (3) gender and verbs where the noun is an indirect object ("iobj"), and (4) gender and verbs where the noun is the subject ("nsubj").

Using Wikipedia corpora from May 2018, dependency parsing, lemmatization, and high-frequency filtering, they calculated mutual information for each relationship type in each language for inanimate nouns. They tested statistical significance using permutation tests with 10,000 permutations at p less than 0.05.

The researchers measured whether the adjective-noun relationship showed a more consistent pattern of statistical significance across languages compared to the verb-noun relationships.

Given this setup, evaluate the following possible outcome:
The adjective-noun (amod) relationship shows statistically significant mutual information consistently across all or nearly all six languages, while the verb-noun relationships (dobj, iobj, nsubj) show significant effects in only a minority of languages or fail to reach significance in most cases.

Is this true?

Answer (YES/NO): NO